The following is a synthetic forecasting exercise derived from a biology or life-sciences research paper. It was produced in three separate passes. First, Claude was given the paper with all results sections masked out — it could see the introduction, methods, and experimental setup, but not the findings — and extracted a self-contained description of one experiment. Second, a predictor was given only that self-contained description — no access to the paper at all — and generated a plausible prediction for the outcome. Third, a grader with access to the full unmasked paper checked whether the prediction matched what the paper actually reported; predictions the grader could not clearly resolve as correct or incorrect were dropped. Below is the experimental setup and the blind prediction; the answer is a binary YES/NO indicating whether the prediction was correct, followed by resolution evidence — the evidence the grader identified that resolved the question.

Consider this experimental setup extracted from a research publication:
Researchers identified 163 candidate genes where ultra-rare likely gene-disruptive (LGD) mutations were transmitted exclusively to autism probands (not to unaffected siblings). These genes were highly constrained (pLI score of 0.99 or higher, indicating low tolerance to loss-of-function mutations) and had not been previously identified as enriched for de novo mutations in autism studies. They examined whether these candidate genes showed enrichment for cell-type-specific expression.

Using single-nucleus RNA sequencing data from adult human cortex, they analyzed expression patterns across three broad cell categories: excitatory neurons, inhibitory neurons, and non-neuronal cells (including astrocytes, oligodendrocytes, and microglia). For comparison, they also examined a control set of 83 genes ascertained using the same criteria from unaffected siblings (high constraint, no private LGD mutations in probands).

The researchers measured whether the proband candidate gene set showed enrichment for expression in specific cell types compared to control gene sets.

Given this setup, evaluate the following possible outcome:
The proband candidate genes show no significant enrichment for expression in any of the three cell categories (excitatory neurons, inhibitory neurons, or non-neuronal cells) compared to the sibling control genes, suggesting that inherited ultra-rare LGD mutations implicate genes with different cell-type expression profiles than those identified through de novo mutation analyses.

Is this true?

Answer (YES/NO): NO